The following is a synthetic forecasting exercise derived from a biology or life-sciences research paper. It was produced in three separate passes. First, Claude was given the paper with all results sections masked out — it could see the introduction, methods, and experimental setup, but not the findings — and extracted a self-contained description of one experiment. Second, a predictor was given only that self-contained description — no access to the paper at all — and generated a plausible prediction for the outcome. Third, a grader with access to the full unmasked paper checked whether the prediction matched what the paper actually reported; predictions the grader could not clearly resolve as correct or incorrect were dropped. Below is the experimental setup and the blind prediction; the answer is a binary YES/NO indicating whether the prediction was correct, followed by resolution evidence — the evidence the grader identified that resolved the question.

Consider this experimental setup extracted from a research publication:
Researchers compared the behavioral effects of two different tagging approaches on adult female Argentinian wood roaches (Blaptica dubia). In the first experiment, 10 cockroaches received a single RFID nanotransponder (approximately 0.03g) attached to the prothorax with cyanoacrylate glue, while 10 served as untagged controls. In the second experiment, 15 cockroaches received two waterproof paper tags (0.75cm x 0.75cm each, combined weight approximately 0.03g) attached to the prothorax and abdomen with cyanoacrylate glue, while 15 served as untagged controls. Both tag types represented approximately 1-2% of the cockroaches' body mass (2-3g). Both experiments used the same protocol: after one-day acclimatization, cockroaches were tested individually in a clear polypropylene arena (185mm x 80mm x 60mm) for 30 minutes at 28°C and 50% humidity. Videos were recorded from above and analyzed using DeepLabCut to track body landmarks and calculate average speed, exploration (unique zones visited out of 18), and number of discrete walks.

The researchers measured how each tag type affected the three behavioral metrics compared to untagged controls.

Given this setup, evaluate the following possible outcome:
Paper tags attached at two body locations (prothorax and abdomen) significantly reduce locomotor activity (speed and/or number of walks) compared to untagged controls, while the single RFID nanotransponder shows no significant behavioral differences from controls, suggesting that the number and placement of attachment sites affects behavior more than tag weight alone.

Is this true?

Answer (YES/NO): NO